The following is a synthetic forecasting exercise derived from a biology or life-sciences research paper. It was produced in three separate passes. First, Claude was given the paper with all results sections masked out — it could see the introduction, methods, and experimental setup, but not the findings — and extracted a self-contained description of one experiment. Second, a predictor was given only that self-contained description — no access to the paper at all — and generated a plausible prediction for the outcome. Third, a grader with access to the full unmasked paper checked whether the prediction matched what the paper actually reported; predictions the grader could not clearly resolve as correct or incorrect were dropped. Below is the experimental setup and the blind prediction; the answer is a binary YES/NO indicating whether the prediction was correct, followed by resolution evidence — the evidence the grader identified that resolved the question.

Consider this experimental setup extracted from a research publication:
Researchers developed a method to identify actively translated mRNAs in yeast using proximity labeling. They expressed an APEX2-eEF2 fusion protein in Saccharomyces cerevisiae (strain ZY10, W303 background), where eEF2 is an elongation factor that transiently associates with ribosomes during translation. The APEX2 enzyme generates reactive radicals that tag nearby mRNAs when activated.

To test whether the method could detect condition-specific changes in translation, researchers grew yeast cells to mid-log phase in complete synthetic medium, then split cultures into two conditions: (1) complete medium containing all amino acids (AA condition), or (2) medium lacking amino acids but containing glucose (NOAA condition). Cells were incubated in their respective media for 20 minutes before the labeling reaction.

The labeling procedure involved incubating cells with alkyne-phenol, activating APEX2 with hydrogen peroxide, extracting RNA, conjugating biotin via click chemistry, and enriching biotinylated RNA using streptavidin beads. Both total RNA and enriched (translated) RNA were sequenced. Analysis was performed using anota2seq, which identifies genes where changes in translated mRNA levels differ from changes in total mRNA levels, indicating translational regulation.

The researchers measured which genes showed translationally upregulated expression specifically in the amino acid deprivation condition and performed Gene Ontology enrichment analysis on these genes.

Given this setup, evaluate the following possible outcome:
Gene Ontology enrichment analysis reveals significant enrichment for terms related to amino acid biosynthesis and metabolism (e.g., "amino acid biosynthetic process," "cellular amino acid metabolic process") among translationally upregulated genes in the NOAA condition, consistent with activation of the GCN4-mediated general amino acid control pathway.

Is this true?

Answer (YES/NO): YES